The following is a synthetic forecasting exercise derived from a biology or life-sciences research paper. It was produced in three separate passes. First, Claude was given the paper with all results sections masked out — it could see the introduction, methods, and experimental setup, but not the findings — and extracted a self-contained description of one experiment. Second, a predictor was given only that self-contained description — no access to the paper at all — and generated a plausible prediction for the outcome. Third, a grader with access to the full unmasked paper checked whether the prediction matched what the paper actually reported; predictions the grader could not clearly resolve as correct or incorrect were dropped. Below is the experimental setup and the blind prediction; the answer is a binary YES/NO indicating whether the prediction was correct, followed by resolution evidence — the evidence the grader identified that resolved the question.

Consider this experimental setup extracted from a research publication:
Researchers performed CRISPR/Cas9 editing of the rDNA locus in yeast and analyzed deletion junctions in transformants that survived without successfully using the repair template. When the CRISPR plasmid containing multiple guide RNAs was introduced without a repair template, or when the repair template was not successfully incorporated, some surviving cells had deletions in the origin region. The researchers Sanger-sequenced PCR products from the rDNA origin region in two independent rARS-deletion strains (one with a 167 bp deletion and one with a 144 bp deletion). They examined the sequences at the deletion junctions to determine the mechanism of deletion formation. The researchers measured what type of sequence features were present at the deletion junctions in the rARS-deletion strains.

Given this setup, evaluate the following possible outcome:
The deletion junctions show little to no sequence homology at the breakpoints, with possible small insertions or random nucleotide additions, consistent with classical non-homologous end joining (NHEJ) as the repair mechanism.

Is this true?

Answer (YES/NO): NO